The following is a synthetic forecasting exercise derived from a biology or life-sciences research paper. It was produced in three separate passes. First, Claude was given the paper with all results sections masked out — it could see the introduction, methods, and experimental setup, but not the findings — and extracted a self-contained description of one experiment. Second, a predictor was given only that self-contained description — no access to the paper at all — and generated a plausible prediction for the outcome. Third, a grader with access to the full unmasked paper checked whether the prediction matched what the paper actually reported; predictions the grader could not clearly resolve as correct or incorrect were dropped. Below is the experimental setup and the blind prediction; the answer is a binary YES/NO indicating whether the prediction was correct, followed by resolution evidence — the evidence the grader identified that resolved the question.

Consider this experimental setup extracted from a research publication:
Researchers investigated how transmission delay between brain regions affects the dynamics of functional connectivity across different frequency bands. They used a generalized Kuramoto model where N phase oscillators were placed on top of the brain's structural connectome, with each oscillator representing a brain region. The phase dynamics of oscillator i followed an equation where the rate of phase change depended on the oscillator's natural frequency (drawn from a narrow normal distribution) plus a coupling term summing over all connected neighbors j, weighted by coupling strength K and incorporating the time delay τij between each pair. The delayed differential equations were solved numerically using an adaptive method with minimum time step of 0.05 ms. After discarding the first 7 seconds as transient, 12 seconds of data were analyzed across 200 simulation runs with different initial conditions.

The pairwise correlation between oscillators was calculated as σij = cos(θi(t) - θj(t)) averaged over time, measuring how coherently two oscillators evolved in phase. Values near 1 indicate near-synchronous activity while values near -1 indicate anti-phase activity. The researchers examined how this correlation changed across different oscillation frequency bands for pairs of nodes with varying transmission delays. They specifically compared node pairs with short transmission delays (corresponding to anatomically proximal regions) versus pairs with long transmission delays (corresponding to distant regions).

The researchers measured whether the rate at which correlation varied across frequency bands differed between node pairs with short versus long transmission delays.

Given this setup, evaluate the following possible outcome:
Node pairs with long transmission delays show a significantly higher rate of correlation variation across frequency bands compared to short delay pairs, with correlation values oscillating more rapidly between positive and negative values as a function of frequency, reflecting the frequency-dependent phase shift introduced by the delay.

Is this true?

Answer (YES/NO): YES